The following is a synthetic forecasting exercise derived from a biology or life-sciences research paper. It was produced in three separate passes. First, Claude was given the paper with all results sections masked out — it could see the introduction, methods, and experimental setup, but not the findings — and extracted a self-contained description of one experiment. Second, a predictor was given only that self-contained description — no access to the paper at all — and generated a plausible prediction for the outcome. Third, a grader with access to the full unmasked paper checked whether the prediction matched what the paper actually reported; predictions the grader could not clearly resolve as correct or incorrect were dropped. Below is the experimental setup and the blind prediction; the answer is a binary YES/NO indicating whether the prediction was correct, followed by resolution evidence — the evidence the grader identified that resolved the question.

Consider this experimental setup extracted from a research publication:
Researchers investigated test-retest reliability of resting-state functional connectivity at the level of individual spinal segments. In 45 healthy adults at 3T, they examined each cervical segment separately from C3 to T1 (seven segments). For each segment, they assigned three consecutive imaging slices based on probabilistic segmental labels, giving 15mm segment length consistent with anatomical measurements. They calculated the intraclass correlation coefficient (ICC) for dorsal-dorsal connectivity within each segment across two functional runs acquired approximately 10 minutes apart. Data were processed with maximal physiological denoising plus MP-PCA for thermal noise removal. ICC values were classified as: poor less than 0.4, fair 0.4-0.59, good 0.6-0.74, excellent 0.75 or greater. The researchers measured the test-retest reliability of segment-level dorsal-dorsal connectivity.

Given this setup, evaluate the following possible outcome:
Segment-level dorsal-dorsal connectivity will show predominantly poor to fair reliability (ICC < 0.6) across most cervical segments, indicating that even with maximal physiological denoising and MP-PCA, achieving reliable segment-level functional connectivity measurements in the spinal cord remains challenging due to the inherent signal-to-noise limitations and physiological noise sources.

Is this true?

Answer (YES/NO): YES